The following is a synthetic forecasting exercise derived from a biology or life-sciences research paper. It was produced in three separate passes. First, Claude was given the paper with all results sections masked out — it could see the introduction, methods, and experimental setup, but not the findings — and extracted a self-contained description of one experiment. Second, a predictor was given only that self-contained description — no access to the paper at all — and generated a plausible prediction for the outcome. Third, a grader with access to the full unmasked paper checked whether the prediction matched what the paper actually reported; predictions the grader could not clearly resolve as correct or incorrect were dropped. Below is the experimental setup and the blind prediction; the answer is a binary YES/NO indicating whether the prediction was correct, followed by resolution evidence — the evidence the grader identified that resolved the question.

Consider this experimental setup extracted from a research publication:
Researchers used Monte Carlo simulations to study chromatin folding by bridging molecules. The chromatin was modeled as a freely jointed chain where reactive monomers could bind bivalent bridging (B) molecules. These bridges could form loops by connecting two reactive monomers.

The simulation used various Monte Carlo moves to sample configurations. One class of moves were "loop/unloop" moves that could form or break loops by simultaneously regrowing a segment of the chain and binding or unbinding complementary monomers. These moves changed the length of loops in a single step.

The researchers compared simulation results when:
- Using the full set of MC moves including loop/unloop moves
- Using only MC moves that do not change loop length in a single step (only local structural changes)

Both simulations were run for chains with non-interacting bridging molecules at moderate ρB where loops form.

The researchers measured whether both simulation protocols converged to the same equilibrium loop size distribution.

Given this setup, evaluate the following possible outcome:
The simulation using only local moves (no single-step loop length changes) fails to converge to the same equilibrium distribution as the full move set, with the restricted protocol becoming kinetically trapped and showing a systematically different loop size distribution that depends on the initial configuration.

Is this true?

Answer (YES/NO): YES